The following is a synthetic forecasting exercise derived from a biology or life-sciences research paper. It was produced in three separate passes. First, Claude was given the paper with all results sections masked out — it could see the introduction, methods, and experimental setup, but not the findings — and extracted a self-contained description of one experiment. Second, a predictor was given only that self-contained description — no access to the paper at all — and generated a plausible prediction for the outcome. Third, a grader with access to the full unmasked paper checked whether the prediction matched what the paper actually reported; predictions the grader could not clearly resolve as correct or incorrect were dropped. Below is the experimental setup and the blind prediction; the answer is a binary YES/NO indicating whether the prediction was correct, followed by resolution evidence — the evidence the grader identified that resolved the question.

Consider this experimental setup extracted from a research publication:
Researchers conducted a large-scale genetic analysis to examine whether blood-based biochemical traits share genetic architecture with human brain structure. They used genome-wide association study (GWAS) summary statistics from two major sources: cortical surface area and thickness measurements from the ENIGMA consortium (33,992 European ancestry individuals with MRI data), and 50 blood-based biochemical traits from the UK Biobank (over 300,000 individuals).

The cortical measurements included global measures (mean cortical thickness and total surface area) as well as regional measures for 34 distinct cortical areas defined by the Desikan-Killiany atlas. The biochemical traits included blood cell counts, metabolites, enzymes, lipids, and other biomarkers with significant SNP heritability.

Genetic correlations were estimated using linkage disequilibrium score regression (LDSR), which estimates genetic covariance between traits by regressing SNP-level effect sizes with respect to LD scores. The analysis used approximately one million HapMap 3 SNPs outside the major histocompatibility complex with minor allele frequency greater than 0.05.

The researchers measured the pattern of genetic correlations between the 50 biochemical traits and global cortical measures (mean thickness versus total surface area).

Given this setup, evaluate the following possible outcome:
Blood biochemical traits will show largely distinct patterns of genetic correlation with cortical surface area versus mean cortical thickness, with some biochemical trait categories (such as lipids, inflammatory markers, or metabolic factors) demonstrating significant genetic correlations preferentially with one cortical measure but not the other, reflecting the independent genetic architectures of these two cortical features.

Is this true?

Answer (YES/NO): YES